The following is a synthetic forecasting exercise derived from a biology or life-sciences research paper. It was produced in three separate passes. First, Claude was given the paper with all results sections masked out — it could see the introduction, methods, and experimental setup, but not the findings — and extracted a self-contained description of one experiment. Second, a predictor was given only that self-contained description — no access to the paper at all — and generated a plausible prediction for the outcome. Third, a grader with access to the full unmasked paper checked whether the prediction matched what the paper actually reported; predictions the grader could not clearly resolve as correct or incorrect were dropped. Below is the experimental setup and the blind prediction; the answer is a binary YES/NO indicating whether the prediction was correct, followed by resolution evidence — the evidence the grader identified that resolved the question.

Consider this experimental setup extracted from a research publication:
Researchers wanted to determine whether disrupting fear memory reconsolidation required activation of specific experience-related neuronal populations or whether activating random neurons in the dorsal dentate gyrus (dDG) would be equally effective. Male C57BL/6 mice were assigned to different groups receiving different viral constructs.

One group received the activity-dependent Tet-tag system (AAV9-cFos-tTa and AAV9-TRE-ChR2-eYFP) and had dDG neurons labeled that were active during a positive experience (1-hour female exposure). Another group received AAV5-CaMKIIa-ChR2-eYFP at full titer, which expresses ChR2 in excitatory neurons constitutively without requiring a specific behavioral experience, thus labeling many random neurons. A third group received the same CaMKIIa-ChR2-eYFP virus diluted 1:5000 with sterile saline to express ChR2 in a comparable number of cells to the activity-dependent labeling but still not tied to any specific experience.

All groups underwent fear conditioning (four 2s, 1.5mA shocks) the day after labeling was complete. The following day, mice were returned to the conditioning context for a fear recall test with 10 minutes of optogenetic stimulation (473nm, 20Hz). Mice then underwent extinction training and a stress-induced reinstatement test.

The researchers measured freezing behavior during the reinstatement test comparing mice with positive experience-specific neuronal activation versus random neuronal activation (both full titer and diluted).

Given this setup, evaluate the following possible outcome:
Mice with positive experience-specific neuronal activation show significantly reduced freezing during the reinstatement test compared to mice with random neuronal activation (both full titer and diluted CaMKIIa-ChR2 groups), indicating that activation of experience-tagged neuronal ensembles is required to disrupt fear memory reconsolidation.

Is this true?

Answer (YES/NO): NO